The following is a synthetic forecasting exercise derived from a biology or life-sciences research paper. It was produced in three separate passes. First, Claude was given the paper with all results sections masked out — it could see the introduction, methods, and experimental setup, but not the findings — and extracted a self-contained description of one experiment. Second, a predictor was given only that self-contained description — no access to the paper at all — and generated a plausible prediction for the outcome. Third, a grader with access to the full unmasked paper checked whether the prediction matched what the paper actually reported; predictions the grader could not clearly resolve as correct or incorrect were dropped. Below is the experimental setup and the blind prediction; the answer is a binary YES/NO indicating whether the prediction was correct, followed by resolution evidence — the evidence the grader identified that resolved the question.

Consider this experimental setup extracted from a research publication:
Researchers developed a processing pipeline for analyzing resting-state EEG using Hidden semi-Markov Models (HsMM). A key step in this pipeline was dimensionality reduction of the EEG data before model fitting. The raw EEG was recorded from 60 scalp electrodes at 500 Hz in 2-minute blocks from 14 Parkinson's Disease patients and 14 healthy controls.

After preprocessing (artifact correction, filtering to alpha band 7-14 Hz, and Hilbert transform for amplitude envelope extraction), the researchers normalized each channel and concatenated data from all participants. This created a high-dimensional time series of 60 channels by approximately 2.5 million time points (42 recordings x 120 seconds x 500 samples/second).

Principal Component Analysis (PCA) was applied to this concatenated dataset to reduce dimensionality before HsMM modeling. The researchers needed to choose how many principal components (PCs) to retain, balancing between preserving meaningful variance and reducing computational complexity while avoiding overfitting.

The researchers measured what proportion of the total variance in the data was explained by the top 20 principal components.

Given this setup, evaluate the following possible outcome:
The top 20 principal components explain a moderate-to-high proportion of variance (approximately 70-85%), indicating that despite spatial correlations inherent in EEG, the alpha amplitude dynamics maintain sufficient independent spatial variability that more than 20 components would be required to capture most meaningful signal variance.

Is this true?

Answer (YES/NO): NO